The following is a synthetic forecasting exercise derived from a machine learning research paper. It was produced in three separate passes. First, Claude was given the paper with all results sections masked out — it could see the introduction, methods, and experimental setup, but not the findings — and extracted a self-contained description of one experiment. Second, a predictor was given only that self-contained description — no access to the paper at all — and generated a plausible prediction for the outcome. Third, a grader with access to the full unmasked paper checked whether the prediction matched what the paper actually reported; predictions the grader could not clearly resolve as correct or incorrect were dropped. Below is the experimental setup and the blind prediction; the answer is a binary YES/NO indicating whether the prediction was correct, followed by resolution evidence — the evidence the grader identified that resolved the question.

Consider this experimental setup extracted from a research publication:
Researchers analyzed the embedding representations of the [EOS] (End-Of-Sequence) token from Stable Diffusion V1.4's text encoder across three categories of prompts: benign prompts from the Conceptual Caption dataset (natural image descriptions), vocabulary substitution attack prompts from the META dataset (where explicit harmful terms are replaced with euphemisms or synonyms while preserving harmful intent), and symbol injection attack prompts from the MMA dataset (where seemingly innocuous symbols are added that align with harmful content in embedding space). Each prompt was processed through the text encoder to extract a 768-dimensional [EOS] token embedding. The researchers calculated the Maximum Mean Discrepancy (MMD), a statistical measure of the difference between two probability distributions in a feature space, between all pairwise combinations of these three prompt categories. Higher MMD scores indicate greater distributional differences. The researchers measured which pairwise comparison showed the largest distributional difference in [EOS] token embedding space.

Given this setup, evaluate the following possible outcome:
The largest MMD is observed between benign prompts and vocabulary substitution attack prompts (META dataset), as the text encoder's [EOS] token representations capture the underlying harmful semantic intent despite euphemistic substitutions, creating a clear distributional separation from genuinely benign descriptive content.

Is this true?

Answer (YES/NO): NO